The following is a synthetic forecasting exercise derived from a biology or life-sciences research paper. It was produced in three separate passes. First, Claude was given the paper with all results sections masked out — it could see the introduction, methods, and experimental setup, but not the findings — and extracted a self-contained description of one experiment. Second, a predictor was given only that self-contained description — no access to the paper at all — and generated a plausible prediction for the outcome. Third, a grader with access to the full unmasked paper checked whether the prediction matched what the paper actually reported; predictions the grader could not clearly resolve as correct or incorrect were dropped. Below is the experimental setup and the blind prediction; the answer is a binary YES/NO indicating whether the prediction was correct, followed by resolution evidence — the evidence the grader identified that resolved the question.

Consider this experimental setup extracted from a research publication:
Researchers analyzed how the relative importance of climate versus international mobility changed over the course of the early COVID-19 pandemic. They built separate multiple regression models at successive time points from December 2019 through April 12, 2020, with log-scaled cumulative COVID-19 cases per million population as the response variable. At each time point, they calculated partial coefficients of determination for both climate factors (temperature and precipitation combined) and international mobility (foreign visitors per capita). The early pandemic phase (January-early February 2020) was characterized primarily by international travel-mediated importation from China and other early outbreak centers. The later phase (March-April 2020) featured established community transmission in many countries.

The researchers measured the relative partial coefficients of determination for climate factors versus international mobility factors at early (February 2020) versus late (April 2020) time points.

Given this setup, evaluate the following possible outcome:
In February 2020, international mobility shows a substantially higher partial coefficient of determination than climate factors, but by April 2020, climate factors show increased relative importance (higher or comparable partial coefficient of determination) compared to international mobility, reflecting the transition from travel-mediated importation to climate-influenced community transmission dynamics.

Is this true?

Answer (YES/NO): NO